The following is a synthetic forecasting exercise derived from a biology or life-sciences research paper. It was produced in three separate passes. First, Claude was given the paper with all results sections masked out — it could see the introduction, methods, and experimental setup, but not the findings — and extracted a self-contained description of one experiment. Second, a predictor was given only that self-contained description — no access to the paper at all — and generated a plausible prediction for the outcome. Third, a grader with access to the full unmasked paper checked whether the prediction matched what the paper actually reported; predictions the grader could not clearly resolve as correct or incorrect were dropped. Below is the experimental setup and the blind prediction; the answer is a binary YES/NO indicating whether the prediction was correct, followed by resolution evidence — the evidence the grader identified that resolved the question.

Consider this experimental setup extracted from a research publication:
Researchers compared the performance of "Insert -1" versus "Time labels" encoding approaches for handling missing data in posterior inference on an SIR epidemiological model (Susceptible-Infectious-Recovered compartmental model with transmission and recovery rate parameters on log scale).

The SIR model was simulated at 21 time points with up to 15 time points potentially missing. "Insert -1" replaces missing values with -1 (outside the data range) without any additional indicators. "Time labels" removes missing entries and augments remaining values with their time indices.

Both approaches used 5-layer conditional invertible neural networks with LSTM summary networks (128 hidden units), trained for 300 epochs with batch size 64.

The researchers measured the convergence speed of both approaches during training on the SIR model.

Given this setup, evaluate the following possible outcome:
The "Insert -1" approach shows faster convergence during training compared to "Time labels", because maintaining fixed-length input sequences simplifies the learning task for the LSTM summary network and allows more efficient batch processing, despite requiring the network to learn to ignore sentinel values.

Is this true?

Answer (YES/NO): YES